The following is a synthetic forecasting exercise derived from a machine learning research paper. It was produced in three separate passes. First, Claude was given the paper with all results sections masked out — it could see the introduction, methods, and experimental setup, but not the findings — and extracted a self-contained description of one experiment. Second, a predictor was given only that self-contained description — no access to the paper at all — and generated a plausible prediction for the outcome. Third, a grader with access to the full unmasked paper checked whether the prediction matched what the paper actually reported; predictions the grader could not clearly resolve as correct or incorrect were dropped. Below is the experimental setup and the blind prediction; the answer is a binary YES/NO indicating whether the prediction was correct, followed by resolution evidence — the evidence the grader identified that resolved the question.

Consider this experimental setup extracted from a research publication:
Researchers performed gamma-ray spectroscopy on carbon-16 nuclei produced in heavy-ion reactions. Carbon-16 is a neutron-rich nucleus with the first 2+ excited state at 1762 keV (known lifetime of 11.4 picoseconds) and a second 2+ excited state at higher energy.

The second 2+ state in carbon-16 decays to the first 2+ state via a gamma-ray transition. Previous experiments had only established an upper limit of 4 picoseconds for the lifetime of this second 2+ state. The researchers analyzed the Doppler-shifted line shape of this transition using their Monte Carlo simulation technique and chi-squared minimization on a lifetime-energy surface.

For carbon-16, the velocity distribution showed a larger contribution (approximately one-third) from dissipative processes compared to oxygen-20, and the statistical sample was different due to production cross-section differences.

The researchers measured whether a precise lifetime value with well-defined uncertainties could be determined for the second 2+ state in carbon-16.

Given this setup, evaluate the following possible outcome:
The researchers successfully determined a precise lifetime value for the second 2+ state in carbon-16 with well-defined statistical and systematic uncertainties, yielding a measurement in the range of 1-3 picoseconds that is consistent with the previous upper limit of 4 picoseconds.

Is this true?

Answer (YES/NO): NO